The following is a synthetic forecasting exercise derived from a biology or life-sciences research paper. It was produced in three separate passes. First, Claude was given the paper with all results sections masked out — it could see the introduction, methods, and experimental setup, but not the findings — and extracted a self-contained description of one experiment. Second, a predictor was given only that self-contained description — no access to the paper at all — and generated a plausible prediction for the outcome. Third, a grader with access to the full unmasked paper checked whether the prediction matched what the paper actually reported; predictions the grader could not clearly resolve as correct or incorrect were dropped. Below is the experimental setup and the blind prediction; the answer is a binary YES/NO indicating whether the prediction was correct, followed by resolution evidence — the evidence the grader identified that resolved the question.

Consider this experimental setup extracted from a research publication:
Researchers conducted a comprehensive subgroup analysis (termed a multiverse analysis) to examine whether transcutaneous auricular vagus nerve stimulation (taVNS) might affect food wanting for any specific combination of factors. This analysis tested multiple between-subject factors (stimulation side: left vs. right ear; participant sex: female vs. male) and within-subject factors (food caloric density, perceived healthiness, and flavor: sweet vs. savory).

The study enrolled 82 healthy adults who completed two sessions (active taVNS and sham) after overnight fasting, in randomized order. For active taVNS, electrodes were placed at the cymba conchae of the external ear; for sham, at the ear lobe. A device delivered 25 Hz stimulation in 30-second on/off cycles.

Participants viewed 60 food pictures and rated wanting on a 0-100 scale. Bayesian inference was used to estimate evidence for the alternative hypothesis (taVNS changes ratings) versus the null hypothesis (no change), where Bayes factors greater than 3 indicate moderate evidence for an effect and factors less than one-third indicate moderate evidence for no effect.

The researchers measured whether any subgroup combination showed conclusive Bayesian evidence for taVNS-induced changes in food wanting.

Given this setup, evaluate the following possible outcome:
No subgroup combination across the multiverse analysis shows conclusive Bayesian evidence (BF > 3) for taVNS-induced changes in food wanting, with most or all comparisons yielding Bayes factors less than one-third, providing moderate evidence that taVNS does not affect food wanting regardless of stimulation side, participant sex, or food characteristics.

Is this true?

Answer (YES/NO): YES